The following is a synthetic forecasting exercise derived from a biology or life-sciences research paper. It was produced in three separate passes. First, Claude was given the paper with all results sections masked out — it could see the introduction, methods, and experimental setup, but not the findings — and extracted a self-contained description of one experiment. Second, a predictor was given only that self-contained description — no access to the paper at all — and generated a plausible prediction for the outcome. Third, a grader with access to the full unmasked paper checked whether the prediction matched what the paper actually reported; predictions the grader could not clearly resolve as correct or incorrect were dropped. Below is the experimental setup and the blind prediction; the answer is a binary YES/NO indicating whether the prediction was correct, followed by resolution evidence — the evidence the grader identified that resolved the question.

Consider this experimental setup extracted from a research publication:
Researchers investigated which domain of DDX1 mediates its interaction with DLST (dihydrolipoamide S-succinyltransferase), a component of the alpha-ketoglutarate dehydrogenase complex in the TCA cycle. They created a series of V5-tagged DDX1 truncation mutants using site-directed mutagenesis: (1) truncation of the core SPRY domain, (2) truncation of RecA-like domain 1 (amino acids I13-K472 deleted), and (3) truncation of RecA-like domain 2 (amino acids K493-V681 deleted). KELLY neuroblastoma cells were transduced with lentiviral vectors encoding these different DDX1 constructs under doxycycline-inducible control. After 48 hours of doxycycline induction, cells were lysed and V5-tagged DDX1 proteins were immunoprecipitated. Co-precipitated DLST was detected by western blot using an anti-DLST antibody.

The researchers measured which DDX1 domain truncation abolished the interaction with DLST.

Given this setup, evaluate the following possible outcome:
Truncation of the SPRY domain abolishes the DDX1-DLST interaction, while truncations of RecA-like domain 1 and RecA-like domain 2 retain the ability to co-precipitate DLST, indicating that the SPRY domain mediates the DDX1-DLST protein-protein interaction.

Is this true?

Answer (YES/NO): NO